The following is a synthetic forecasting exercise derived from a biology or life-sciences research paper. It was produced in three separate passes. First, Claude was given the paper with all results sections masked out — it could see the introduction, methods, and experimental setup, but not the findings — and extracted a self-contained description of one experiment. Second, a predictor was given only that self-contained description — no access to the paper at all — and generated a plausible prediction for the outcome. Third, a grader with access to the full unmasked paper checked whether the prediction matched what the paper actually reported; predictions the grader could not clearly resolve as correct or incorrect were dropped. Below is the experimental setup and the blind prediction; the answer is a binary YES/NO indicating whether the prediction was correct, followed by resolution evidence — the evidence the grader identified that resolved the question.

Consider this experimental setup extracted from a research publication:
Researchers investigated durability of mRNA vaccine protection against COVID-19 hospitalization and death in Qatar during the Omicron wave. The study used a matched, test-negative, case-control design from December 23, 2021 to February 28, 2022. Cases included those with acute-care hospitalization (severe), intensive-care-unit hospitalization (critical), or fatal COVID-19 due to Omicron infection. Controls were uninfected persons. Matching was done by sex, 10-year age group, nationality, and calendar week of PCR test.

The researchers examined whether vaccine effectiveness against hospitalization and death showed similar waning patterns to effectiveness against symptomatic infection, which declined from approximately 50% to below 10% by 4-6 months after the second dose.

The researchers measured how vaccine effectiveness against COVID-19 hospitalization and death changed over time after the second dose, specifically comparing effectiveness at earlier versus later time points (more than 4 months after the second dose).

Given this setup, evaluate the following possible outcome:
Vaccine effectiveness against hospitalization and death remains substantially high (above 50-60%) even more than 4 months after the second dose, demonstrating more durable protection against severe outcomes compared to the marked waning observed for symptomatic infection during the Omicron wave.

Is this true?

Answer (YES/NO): YES